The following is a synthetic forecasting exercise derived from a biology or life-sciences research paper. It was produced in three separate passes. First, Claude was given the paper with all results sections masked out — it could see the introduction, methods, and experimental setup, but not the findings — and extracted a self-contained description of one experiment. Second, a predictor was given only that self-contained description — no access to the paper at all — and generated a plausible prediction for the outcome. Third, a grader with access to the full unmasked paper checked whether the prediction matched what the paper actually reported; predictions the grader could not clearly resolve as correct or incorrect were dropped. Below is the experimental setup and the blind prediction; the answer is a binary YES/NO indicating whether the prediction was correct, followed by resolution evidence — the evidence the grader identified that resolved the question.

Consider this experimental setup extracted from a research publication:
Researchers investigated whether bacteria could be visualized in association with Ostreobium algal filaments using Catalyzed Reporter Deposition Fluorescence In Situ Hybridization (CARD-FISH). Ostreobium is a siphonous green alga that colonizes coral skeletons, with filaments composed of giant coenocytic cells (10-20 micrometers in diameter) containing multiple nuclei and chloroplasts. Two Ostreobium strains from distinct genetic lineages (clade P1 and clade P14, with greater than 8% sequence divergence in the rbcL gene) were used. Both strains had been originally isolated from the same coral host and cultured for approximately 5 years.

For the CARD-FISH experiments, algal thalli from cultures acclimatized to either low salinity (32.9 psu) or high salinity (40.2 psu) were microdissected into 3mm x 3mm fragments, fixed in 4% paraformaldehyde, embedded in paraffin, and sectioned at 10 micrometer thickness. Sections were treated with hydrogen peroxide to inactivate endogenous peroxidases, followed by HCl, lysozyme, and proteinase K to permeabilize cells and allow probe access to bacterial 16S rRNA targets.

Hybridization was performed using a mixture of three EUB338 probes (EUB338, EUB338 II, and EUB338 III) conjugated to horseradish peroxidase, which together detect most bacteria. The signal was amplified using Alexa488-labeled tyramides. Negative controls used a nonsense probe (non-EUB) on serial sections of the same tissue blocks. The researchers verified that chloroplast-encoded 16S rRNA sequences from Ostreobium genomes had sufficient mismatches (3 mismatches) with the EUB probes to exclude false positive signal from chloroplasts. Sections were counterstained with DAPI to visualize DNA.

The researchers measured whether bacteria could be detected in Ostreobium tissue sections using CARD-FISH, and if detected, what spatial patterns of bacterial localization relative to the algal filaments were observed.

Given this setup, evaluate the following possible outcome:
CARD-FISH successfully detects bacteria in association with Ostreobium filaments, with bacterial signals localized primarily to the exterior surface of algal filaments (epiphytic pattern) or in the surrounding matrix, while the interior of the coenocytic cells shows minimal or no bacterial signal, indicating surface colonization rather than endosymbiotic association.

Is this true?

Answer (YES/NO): NO